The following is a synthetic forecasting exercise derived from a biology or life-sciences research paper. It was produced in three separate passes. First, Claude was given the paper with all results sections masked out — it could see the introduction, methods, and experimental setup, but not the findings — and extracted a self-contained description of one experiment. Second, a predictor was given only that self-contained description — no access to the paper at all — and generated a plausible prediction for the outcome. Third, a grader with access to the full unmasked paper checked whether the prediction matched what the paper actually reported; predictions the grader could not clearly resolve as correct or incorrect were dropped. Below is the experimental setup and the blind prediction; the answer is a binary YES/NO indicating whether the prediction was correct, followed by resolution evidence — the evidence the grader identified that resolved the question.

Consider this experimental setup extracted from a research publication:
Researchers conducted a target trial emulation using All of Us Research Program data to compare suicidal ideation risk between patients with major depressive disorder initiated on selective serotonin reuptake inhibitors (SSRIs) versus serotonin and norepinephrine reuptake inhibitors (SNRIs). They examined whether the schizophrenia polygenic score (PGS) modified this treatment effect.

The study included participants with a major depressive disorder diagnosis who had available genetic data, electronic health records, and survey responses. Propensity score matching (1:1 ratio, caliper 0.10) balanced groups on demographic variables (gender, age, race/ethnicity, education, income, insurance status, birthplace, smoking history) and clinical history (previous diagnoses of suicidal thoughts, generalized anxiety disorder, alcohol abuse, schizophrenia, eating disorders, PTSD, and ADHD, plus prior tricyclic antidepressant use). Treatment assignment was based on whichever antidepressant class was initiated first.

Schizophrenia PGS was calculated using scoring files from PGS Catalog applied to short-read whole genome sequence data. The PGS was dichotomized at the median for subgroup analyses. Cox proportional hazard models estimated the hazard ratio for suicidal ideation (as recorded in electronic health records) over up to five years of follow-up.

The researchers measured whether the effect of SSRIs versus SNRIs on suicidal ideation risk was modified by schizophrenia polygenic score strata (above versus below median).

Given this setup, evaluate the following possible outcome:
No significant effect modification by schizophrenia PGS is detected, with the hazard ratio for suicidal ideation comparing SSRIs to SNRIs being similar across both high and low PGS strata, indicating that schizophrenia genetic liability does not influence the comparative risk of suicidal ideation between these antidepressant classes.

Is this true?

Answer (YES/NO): YES